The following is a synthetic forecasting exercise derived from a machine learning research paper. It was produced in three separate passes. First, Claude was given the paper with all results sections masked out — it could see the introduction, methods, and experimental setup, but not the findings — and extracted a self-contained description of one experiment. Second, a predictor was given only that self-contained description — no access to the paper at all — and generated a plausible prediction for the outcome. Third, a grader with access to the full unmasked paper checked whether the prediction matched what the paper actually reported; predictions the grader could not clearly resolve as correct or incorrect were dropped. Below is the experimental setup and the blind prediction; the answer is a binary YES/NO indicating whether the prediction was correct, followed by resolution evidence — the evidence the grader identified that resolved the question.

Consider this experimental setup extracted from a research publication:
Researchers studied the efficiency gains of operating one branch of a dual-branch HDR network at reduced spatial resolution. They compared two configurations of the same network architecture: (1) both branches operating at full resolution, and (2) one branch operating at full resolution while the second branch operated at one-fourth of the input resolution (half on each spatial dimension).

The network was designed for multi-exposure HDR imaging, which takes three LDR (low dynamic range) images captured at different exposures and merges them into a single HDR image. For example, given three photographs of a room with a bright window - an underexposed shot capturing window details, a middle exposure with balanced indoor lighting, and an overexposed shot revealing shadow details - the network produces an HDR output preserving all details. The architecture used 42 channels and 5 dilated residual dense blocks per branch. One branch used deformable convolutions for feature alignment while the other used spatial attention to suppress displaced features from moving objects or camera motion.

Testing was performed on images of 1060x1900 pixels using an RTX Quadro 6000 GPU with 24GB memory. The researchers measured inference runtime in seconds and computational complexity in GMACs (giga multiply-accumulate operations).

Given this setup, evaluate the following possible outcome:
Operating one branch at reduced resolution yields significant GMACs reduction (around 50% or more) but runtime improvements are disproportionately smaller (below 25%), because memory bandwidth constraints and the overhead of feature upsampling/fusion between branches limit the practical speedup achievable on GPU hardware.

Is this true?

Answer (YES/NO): NO